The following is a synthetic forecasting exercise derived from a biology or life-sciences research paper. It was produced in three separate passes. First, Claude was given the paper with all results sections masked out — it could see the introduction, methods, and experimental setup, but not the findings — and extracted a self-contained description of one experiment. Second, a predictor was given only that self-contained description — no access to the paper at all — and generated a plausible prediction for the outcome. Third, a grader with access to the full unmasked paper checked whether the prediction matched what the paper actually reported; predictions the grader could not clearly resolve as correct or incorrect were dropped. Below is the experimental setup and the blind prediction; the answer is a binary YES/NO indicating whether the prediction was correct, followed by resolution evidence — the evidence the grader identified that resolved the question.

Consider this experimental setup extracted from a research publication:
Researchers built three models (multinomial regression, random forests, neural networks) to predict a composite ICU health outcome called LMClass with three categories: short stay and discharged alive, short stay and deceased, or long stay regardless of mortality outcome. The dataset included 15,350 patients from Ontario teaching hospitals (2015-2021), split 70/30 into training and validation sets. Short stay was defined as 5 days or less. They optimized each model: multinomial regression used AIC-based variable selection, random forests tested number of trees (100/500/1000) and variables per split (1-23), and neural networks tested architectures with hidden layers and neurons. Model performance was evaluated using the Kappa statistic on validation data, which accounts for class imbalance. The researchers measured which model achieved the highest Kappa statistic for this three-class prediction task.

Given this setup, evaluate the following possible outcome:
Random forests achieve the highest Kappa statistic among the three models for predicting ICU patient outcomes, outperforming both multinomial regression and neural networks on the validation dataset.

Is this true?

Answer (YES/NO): NO